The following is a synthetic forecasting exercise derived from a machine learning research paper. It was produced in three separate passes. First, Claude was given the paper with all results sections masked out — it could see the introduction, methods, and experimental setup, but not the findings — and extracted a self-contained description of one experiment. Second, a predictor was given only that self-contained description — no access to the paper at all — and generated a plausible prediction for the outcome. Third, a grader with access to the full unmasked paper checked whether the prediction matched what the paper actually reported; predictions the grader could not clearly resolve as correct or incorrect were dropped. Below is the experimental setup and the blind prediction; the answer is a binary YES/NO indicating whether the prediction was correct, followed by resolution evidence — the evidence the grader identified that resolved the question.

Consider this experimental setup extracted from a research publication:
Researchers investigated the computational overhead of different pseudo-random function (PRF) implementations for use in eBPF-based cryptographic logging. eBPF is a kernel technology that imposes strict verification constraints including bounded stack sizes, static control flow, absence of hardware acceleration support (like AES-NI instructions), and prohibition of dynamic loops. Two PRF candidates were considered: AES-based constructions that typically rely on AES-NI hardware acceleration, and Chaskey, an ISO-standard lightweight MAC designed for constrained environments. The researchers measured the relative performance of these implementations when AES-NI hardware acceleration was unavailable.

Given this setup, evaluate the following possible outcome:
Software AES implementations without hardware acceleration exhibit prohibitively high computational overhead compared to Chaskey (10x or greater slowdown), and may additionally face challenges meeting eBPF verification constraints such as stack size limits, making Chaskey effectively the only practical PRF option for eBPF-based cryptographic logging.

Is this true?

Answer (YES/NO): NO